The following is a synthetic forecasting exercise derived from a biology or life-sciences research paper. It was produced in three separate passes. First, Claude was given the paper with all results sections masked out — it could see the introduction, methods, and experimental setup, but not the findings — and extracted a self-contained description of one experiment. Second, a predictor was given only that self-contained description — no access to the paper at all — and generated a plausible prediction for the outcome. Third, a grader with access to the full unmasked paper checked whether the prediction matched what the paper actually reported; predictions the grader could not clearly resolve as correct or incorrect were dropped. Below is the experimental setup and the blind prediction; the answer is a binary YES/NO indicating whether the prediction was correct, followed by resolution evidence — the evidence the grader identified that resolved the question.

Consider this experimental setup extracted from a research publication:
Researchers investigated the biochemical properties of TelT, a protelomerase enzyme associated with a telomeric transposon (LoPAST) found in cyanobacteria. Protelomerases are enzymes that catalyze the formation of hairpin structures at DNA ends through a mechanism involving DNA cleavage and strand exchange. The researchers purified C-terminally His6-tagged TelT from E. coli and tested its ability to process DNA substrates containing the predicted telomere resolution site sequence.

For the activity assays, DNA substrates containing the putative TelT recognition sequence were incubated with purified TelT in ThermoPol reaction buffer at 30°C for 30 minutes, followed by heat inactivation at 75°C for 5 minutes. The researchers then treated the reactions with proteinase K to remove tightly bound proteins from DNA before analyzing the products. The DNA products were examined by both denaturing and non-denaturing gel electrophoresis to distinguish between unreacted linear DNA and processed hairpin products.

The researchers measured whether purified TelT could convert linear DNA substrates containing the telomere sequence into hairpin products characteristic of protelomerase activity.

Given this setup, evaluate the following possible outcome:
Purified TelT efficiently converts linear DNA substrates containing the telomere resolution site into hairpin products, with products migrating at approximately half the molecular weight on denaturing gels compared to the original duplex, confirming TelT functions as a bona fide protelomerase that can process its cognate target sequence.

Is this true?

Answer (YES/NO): NO